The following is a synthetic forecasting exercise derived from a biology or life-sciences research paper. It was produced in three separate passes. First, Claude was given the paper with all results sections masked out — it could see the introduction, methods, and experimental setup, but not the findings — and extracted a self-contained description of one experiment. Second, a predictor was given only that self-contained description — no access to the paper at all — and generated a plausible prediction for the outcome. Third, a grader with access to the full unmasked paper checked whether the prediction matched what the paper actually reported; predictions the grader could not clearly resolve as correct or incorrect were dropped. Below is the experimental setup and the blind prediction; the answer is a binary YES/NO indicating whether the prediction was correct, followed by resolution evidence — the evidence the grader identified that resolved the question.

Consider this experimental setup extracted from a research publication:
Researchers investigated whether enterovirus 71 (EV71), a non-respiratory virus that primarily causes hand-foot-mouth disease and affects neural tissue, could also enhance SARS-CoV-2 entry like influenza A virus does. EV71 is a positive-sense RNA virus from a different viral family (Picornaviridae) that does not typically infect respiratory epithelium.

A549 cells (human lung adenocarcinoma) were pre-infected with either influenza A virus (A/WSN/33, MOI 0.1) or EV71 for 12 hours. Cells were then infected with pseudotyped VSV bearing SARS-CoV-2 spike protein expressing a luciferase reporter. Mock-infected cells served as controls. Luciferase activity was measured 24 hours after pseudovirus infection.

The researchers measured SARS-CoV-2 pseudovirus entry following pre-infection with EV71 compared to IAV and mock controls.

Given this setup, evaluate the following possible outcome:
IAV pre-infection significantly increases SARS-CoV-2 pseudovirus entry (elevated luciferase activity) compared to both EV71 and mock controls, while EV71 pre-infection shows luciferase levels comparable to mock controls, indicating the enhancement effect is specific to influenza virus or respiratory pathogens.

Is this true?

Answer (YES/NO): YES